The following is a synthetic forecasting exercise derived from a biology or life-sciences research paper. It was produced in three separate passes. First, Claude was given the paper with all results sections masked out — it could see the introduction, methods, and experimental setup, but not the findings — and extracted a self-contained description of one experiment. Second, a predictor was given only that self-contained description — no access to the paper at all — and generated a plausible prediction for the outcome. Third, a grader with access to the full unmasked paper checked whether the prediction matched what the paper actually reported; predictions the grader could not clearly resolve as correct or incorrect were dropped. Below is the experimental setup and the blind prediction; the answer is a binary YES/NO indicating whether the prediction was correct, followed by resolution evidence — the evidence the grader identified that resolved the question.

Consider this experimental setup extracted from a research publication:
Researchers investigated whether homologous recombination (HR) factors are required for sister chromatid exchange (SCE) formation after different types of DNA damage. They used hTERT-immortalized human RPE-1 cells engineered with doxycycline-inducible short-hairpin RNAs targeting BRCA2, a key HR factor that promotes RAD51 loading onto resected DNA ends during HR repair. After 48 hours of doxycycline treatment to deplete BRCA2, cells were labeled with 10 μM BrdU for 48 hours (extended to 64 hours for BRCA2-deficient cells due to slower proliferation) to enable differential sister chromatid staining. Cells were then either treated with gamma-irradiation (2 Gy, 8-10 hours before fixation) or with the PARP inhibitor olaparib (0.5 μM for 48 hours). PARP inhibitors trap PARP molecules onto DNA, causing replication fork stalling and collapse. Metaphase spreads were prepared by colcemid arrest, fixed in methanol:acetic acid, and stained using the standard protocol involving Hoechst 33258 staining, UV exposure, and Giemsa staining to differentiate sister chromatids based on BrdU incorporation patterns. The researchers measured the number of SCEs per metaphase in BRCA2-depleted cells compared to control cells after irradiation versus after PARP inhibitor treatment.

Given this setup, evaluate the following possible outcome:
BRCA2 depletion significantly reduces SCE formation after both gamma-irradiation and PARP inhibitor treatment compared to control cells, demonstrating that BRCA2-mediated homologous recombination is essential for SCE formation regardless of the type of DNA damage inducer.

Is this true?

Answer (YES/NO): NO